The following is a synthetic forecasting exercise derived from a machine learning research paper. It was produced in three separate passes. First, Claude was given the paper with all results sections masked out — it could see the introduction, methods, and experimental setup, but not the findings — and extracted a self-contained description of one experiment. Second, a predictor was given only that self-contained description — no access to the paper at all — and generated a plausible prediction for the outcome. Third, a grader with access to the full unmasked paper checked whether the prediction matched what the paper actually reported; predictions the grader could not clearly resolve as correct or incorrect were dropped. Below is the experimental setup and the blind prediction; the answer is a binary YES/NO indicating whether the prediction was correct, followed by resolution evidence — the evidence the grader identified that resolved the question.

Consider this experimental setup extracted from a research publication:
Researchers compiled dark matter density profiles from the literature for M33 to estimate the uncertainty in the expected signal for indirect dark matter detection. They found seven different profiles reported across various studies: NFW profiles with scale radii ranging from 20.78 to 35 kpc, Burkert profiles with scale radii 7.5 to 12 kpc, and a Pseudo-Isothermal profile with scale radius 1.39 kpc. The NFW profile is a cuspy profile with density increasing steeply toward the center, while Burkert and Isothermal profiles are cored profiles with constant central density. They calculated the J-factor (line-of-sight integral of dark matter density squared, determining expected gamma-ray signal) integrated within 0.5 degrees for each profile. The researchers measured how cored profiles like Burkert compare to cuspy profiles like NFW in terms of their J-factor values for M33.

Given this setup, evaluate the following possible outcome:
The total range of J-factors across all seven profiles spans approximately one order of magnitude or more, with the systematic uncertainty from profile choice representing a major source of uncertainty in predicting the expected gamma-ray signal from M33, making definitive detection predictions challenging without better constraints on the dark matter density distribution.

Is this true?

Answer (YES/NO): YES